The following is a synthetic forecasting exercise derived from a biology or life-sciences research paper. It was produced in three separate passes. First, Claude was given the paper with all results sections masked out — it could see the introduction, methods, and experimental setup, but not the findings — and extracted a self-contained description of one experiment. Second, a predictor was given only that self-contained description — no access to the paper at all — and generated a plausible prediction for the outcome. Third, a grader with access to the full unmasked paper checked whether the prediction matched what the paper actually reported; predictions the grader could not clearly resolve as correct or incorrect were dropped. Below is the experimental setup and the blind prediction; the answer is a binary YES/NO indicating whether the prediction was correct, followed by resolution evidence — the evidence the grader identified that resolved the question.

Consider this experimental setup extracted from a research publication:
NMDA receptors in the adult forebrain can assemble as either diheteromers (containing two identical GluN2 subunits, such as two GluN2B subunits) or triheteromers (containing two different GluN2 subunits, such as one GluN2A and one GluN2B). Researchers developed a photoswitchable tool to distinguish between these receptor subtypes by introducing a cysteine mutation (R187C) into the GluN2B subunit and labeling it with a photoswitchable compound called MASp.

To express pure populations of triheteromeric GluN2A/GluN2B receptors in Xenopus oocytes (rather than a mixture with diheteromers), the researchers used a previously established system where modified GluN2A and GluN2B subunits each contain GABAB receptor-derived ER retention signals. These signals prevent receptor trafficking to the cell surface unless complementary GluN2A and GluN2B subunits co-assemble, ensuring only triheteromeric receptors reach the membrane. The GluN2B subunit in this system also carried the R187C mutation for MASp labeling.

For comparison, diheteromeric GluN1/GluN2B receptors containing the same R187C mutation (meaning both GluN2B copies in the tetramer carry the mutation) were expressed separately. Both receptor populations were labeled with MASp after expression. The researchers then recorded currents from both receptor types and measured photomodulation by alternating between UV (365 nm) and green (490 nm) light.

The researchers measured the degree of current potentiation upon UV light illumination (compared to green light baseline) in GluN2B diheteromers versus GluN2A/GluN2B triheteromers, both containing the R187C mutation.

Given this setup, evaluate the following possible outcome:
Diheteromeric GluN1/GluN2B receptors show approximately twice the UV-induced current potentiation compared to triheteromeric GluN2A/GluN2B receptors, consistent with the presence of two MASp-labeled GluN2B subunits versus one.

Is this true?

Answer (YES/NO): NO